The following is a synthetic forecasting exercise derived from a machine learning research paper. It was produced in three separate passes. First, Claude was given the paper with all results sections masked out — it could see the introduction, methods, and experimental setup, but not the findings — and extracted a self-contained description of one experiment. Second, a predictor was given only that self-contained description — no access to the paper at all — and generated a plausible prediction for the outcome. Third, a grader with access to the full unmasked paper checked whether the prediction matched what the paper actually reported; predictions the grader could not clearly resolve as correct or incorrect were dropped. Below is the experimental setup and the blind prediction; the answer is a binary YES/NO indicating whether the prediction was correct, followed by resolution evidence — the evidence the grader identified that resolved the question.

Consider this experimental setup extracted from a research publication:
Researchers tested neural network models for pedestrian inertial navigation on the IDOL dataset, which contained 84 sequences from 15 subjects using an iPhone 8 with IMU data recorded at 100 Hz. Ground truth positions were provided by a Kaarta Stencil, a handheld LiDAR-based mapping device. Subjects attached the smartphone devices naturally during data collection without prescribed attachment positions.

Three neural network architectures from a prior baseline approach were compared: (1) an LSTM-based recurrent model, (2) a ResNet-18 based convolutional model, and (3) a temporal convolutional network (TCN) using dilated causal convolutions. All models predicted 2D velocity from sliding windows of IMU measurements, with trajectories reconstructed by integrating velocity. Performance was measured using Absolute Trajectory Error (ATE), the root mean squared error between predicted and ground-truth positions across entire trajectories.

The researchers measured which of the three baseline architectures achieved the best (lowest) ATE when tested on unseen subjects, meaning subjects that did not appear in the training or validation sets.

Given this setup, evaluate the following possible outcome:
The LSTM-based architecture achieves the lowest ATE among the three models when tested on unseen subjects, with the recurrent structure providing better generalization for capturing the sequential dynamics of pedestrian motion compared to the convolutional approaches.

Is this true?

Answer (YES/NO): NO